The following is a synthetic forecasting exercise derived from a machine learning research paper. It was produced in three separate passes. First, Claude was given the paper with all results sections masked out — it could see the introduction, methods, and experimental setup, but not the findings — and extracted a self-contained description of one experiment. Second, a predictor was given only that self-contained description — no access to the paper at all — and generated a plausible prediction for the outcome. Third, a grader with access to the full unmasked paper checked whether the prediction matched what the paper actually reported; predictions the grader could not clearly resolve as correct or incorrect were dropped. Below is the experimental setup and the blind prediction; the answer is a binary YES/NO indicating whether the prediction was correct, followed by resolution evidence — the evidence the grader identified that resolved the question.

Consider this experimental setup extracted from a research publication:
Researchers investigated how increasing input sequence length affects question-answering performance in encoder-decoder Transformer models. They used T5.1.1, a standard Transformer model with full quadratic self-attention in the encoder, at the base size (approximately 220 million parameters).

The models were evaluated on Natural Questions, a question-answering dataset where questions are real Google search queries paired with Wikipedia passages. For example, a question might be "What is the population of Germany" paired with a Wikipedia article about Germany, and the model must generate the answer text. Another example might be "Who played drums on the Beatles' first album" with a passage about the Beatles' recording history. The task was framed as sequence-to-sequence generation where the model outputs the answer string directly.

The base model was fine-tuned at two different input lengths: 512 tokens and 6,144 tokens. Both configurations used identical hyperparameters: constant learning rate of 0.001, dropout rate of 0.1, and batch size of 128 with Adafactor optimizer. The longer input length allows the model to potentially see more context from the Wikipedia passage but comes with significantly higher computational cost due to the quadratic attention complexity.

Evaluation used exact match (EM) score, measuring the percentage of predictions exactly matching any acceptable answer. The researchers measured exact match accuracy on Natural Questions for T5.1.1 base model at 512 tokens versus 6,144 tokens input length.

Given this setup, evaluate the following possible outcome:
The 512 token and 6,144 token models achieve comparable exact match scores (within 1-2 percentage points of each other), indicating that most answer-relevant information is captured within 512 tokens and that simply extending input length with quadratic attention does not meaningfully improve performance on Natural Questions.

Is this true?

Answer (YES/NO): NO